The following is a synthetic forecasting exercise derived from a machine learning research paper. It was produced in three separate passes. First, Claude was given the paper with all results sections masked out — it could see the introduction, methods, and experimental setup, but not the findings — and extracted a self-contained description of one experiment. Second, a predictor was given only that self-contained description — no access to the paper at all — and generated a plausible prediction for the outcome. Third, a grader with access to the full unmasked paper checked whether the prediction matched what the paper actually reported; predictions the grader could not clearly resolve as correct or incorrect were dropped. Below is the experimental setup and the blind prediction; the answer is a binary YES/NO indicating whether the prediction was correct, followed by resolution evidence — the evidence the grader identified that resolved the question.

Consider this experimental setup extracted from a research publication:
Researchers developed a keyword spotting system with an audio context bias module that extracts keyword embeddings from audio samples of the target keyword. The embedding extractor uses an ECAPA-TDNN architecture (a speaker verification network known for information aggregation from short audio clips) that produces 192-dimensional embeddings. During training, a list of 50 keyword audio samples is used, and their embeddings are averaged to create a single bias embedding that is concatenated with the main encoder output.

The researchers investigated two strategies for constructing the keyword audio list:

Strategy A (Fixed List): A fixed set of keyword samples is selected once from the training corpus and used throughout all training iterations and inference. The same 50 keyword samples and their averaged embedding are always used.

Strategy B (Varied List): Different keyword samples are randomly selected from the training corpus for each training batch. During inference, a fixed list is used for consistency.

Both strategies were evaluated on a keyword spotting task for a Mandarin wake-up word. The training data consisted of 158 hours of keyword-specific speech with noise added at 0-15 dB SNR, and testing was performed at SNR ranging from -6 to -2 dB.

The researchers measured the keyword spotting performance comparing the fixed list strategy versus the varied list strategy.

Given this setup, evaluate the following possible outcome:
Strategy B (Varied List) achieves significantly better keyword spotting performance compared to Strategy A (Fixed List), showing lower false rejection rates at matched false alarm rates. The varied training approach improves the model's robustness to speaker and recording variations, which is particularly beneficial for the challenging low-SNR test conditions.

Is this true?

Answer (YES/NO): NO